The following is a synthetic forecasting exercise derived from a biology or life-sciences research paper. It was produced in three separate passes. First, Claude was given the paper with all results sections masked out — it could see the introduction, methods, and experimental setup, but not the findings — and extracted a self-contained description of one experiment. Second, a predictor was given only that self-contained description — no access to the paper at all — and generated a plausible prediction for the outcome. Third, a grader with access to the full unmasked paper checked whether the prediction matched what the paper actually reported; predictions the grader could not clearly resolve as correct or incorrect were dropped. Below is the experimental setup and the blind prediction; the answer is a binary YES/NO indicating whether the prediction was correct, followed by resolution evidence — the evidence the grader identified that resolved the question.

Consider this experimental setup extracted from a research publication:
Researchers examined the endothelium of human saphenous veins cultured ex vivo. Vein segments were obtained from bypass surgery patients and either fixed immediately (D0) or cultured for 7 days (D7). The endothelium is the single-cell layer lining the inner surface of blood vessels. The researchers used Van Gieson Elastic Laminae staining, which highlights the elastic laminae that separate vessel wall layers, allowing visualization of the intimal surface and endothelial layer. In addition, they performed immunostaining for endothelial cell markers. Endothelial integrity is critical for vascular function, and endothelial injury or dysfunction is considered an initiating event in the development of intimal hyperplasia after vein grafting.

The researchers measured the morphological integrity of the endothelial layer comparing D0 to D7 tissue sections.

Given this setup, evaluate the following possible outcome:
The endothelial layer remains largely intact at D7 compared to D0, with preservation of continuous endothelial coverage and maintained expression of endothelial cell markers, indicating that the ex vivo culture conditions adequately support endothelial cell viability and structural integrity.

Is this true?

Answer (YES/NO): NO